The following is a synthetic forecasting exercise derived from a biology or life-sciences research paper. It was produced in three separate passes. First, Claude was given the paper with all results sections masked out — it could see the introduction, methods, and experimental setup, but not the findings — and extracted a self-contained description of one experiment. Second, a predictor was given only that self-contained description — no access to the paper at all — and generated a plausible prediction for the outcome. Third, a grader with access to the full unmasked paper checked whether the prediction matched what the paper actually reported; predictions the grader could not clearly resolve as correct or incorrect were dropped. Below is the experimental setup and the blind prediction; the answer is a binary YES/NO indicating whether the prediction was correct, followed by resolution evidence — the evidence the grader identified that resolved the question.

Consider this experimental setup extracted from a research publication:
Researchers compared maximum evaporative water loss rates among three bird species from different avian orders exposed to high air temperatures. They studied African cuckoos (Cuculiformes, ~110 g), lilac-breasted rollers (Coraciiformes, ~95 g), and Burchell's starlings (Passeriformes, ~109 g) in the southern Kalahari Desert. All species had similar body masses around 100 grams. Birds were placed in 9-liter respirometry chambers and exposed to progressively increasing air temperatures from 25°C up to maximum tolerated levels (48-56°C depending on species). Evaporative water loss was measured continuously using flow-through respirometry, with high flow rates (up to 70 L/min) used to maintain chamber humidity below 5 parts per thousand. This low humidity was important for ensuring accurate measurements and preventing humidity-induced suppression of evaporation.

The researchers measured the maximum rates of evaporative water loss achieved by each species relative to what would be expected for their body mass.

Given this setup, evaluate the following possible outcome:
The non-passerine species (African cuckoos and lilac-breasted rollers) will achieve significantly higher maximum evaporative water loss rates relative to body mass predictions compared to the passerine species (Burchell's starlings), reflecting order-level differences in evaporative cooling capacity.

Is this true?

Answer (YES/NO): NO